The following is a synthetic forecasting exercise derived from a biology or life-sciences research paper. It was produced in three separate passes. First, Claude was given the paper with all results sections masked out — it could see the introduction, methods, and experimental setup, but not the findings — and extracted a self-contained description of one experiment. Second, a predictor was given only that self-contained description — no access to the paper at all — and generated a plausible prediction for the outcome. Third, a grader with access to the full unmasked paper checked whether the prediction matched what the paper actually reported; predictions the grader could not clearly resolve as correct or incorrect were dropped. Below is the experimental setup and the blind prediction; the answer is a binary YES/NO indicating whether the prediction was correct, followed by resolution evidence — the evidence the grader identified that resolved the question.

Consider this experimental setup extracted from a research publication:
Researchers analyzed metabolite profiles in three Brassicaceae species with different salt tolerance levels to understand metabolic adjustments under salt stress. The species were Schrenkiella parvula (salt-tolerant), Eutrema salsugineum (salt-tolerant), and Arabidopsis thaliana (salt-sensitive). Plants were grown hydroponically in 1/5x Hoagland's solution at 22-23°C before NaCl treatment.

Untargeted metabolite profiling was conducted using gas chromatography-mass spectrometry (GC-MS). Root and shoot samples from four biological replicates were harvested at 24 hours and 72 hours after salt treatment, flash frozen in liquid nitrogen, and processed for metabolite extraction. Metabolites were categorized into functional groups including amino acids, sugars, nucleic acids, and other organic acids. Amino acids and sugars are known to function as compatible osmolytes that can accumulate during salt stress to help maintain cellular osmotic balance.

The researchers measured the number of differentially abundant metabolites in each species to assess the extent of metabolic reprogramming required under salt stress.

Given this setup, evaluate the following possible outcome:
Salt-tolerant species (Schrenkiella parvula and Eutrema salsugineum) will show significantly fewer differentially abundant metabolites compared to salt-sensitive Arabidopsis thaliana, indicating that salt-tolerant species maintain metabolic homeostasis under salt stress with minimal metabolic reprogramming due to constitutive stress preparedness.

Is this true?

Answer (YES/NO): NO